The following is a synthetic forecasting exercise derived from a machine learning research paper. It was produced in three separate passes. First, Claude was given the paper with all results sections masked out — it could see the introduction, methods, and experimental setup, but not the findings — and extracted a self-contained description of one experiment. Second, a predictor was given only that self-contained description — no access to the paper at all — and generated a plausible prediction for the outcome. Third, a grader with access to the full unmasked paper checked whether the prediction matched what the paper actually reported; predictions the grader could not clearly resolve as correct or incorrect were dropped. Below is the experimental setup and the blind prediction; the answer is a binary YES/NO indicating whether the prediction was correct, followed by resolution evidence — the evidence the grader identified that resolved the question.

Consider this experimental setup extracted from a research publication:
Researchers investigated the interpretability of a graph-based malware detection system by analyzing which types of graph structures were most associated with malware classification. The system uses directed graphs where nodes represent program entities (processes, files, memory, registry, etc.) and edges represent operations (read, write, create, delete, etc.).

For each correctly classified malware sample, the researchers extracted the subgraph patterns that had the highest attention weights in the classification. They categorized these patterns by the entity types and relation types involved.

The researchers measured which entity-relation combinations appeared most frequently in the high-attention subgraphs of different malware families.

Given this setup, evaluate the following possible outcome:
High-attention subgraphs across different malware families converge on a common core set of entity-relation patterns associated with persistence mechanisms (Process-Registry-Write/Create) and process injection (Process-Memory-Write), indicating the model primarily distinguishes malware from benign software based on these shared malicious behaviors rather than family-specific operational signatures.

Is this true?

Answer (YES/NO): NO